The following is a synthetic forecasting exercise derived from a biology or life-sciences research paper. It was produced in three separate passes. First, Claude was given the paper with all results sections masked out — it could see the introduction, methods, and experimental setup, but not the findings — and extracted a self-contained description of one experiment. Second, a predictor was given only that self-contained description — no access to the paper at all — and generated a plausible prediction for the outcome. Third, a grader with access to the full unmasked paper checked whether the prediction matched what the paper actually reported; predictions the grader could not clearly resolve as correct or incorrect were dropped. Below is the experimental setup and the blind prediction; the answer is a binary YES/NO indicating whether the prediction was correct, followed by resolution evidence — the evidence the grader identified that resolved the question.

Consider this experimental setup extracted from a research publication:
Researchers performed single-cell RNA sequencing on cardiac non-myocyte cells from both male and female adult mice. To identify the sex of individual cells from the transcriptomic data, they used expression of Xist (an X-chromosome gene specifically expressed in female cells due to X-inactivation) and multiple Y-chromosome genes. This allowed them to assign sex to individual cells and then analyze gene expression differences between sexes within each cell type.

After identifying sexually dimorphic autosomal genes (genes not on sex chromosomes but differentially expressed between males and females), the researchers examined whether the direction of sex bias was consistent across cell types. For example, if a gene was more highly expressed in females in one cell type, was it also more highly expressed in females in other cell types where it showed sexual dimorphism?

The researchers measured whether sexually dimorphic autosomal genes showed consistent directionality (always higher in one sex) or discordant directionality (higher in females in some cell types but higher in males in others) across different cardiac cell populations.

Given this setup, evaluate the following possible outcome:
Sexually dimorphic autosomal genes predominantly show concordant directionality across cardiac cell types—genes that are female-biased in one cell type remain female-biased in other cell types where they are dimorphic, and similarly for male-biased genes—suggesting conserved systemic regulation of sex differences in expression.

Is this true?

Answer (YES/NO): NO